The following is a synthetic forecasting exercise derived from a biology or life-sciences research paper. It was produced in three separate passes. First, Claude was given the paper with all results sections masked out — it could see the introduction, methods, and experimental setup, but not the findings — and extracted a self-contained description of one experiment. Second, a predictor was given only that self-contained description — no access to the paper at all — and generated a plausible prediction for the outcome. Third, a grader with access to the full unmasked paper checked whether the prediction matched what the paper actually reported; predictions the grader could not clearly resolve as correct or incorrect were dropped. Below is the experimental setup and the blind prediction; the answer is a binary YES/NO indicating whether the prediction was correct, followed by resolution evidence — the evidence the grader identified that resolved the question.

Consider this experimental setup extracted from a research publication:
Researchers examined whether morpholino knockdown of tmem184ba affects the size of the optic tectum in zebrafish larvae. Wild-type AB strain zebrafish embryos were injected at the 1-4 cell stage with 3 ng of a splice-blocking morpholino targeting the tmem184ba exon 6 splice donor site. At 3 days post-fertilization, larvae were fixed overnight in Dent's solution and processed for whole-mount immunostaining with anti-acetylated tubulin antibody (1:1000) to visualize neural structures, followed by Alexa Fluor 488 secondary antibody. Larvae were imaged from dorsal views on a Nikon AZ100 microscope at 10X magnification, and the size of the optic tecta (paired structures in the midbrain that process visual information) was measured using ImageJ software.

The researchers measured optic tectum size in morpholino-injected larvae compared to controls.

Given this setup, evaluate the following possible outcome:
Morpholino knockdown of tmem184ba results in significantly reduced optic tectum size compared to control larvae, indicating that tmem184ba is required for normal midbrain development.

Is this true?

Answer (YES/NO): YES